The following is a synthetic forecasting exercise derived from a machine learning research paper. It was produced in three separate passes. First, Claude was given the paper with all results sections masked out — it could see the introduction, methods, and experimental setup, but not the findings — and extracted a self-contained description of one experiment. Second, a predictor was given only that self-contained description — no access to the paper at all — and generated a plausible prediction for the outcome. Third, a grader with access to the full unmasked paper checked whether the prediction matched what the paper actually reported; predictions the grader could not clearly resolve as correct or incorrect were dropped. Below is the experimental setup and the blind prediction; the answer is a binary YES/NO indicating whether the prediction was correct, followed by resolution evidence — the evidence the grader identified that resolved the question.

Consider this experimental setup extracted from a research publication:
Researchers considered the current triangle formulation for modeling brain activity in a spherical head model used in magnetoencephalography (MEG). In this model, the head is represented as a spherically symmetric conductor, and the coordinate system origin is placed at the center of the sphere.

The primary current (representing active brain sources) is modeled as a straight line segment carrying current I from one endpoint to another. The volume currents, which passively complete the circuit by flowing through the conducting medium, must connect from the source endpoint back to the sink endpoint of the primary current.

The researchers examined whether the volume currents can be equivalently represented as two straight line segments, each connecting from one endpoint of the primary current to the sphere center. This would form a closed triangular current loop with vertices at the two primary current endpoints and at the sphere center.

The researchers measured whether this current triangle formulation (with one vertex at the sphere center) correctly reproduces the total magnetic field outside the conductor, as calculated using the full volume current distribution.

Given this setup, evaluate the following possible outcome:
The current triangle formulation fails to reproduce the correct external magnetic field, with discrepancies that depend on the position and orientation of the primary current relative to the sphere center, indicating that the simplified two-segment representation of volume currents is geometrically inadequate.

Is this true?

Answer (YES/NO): NO